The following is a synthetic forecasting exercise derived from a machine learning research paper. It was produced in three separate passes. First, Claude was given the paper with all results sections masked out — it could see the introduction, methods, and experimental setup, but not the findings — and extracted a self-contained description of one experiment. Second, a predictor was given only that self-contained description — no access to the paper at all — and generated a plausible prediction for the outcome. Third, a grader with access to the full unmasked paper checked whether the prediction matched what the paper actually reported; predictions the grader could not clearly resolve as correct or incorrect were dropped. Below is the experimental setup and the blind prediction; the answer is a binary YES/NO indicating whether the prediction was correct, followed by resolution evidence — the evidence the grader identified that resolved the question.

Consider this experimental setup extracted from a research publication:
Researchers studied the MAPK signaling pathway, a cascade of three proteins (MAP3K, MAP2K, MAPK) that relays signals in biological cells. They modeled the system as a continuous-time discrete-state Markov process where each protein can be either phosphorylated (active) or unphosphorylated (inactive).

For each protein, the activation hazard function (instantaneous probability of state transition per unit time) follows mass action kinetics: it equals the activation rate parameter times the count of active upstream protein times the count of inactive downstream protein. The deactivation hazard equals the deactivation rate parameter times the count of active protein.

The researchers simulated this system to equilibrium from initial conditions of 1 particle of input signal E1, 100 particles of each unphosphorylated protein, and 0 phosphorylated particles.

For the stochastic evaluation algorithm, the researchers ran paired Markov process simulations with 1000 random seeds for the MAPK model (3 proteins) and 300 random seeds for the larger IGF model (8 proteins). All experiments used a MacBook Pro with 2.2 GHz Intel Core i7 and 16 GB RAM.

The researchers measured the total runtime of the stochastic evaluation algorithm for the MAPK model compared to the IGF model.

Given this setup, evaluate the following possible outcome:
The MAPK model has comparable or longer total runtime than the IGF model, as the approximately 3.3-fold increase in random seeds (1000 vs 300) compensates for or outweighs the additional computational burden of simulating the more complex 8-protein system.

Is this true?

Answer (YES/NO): YES